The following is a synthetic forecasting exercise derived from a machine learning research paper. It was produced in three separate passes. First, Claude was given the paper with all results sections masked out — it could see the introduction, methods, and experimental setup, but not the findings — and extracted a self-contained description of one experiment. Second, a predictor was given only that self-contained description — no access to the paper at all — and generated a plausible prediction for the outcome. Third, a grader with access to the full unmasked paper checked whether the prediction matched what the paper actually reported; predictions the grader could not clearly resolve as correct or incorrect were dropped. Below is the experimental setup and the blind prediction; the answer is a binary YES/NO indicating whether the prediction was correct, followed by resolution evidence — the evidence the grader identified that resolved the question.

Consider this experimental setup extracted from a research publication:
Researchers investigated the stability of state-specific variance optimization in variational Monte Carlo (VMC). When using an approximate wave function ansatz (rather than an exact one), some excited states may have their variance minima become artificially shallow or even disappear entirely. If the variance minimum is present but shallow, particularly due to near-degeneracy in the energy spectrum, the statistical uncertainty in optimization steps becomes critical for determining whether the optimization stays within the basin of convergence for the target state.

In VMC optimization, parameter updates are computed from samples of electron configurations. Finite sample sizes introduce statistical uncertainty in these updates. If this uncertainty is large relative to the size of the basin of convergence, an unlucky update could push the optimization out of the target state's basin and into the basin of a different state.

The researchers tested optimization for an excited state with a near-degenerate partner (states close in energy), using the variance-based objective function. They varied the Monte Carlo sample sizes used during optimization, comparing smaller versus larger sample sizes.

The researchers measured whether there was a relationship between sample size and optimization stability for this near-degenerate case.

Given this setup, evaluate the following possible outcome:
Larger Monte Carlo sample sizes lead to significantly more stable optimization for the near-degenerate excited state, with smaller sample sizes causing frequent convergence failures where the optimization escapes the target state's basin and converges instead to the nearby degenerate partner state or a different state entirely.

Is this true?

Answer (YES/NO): YES